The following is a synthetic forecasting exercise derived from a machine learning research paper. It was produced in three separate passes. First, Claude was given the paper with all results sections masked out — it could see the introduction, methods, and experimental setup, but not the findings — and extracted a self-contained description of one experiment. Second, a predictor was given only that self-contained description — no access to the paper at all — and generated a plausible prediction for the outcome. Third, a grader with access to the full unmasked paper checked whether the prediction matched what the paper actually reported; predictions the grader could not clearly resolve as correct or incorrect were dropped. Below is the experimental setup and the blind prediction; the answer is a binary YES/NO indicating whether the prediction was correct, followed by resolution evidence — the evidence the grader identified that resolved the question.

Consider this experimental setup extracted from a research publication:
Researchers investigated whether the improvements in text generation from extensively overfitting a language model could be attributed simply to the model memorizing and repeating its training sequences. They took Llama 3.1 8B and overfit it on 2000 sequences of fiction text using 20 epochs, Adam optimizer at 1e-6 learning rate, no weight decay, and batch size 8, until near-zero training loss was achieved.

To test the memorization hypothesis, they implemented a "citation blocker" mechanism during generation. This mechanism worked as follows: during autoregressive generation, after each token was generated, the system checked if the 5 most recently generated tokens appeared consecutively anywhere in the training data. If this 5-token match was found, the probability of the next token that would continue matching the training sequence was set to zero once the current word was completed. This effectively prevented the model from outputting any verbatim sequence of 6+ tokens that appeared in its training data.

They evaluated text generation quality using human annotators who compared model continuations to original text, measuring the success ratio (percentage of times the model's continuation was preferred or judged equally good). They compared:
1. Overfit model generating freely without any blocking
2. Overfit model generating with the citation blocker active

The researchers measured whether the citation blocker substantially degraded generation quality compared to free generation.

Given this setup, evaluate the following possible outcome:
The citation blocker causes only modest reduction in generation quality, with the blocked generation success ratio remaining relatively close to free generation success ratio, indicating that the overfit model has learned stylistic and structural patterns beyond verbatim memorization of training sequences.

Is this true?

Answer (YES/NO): YES